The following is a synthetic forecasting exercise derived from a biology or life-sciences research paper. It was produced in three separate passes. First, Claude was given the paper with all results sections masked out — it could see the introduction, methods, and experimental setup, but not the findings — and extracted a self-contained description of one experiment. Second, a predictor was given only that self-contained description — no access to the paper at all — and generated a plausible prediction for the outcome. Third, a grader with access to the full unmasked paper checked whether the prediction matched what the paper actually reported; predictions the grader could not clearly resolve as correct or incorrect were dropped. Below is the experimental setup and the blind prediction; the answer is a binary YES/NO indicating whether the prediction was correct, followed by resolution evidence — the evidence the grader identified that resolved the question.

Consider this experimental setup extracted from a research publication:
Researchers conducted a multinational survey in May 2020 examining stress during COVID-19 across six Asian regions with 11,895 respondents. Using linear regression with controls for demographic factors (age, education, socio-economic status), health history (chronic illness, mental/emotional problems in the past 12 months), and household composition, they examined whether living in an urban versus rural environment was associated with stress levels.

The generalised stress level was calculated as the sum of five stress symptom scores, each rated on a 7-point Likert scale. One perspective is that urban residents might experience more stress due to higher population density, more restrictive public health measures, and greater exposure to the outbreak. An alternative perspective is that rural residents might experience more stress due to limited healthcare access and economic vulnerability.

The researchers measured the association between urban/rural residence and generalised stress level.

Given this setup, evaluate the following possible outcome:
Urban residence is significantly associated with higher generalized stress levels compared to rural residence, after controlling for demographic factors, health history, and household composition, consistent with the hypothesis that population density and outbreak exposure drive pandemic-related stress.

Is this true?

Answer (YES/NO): YES